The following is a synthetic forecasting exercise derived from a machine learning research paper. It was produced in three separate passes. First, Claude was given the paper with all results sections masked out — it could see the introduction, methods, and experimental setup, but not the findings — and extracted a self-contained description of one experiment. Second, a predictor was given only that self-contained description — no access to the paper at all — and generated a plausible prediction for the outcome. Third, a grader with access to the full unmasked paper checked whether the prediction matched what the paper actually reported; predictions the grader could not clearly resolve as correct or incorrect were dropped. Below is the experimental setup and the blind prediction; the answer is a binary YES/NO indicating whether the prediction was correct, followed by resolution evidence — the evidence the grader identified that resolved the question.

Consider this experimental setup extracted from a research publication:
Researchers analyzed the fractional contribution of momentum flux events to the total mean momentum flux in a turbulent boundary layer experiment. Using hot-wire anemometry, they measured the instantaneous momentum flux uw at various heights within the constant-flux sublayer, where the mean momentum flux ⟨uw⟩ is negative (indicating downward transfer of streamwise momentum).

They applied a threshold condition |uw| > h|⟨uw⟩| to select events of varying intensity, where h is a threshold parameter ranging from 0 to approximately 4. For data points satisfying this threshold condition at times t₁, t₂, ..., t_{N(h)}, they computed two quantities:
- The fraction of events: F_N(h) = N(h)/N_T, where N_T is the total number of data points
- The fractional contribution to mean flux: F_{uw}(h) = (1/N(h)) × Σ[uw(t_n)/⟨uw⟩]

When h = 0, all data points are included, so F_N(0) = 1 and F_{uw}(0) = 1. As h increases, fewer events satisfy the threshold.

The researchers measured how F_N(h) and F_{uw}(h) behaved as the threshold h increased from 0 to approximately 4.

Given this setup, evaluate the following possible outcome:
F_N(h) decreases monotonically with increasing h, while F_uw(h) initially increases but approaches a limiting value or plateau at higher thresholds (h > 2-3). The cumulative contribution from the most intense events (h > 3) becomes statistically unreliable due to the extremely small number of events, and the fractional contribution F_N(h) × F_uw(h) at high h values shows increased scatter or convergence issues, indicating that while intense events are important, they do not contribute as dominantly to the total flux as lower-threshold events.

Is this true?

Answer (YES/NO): NO